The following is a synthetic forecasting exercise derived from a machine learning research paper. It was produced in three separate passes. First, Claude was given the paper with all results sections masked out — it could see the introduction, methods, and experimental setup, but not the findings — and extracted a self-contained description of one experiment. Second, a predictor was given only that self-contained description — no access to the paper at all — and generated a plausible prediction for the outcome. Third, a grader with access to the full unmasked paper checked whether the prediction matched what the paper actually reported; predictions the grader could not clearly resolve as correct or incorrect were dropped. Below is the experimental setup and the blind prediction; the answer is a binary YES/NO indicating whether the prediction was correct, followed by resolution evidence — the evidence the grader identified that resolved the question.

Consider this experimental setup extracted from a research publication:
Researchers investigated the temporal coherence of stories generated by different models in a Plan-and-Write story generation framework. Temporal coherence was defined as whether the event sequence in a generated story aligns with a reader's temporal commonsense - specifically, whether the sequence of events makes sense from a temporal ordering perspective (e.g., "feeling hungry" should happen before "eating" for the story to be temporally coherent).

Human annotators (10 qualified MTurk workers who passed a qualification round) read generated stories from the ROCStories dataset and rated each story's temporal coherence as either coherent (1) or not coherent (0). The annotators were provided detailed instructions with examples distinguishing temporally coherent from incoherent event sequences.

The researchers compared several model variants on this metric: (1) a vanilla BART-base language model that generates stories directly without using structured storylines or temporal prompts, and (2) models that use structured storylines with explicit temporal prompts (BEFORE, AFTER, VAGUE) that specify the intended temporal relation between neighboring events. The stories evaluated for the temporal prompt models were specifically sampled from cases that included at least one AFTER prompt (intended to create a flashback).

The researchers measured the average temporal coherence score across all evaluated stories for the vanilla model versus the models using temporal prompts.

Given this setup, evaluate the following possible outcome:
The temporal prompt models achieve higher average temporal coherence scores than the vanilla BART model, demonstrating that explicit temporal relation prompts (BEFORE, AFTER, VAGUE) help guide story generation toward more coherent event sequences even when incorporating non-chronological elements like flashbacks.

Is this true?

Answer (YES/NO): NO